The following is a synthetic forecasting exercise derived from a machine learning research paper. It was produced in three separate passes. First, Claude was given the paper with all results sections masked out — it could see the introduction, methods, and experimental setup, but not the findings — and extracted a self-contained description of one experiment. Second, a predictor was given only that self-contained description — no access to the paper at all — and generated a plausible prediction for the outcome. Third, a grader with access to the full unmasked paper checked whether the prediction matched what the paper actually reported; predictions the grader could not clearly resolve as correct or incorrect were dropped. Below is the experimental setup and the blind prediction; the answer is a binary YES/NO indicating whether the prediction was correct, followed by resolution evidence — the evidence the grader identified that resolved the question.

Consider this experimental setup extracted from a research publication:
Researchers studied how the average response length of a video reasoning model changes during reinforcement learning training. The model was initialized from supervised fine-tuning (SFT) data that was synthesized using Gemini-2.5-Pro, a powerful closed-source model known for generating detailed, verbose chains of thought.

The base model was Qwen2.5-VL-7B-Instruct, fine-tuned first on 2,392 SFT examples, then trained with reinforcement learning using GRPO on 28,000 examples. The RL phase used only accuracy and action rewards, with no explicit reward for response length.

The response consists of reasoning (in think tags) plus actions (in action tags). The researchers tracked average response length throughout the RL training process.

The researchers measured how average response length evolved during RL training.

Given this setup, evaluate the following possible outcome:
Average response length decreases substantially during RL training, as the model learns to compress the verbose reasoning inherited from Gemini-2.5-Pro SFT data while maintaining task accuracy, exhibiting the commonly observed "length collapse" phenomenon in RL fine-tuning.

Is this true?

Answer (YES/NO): NO